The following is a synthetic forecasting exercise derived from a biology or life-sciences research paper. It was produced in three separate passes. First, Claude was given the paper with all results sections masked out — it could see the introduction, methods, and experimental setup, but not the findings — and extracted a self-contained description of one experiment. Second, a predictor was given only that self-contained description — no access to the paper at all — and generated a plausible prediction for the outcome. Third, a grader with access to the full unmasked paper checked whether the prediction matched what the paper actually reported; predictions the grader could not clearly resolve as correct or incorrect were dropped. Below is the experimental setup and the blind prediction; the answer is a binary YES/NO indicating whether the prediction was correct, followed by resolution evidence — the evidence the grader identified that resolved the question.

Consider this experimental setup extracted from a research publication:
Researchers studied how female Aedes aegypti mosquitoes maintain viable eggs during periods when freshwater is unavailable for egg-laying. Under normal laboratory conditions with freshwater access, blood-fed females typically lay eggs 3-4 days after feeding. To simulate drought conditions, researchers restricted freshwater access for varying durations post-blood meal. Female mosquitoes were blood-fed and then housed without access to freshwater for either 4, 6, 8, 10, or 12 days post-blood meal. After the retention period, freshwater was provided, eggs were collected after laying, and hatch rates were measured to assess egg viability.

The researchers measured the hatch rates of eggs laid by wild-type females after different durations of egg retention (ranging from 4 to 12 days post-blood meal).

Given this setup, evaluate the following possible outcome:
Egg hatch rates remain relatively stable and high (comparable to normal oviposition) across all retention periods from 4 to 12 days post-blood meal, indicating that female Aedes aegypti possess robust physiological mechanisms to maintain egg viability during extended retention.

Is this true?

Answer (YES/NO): YES